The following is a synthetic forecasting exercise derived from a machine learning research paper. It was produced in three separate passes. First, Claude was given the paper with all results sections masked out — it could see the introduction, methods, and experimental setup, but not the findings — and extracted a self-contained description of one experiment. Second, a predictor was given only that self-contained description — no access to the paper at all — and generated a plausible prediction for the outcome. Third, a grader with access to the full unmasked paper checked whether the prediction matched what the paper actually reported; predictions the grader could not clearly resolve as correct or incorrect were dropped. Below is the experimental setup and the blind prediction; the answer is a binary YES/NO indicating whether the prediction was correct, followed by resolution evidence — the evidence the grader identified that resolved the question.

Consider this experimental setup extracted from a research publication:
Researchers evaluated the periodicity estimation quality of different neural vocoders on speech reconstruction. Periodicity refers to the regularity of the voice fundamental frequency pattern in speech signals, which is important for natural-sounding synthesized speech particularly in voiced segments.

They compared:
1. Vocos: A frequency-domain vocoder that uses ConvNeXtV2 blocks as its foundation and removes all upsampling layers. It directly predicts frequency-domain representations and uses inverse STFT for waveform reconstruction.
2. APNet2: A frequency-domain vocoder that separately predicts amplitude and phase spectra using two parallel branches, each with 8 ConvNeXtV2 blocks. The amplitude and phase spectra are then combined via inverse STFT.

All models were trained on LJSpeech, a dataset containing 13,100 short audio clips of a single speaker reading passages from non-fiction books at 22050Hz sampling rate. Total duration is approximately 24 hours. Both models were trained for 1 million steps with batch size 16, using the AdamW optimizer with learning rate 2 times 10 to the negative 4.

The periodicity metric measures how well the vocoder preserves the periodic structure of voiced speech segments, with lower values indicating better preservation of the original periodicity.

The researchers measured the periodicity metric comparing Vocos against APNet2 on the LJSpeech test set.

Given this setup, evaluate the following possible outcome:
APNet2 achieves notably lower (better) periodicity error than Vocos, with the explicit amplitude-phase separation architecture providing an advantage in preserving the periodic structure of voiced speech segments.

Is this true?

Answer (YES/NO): YES